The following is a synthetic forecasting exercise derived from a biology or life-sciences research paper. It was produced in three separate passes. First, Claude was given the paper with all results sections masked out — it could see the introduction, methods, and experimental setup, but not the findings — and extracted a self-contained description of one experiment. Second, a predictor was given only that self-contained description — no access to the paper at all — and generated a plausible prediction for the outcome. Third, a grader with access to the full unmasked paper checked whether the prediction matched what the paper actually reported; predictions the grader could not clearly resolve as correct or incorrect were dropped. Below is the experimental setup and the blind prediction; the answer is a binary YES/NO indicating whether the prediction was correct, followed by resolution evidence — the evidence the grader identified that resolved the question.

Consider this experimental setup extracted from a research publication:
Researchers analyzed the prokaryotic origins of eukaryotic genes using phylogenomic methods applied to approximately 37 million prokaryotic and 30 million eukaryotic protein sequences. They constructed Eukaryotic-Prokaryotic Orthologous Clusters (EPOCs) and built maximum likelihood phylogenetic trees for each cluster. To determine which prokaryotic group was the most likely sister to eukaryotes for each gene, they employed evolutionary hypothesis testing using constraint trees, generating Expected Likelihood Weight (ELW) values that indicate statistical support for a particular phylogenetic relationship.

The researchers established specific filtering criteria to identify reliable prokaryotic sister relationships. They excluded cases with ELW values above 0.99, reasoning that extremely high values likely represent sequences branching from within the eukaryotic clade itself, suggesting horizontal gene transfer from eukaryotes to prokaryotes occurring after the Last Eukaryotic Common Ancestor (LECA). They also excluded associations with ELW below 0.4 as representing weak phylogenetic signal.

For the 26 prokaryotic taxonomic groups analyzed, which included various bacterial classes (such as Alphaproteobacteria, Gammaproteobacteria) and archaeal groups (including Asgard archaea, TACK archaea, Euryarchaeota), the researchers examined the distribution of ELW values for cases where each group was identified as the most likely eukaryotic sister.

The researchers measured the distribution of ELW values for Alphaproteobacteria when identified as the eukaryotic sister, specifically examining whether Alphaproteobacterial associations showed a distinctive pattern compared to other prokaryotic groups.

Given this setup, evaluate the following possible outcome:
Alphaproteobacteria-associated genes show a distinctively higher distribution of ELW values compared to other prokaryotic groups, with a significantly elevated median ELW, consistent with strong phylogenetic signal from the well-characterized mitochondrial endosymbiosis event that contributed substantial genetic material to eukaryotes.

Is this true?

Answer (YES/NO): NO